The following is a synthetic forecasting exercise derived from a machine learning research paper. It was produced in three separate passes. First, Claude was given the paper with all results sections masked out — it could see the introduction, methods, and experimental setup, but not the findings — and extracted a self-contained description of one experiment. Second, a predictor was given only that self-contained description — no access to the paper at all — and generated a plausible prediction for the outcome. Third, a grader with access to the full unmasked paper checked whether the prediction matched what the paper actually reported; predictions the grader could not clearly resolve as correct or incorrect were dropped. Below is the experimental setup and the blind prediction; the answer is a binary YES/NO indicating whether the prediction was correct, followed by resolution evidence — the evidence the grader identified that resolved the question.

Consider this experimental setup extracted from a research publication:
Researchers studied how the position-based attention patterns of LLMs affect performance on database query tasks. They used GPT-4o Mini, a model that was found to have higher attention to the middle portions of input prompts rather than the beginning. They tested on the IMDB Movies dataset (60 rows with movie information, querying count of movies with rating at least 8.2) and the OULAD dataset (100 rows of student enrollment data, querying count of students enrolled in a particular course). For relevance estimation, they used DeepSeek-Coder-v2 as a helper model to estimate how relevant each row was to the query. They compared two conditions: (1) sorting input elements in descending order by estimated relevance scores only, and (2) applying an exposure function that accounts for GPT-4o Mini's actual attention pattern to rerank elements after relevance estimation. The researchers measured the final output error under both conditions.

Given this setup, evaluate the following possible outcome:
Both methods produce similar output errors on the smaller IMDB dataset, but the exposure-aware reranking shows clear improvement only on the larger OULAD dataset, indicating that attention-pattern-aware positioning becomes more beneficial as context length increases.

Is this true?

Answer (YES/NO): NO